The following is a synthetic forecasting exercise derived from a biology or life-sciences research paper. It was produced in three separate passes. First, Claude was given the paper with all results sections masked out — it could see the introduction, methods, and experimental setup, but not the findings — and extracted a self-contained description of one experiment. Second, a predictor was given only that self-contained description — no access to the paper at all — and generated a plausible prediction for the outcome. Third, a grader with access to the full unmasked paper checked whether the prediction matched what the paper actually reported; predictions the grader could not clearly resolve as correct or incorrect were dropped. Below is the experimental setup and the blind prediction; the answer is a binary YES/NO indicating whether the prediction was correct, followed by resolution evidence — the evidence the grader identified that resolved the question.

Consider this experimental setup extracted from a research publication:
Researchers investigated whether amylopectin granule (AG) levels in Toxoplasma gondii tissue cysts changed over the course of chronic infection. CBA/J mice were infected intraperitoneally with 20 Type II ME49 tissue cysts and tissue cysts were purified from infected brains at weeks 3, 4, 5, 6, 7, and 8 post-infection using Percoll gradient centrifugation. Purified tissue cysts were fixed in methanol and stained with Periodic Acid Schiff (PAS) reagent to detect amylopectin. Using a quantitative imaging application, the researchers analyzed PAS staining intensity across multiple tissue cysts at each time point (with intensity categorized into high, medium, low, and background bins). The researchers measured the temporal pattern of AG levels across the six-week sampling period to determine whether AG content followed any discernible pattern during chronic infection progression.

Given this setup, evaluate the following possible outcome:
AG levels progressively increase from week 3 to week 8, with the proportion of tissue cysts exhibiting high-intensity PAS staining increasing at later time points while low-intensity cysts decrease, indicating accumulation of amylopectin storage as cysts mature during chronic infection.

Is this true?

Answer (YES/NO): NO